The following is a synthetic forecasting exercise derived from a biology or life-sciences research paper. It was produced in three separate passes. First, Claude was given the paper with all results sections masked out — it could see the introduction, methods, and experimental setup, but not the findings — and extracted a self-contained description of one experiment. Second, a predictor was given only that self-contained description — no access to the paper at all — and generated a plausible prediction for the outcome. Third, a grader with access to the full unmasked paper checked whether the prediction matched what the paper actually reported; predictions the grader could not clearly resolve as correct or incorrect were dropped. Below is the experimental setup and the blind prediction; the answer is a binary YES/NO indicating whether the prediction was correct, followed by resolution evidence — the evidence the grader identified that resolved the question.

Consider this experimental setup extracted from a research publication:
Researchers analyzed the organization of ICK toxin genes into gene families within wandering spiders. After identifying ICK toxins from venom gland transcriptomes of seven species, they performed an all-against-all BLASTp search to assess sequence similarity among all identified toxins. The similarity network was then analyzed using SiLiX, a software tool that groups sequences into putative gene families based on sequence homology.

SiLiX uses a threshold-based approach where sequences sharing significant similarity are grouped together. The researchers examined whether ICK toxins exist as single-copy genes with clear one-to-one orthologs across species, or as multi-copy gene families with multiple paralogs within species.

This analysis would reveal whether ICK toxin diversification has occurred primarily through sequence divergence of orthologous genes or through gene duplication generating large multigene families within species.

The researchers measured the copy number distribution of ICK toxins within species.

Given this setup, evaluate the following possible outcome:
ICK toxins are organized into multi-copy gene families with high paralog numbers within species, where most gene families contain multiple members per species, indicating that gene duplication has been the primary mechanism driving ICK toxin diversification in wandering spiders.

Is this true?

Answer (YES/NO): NO